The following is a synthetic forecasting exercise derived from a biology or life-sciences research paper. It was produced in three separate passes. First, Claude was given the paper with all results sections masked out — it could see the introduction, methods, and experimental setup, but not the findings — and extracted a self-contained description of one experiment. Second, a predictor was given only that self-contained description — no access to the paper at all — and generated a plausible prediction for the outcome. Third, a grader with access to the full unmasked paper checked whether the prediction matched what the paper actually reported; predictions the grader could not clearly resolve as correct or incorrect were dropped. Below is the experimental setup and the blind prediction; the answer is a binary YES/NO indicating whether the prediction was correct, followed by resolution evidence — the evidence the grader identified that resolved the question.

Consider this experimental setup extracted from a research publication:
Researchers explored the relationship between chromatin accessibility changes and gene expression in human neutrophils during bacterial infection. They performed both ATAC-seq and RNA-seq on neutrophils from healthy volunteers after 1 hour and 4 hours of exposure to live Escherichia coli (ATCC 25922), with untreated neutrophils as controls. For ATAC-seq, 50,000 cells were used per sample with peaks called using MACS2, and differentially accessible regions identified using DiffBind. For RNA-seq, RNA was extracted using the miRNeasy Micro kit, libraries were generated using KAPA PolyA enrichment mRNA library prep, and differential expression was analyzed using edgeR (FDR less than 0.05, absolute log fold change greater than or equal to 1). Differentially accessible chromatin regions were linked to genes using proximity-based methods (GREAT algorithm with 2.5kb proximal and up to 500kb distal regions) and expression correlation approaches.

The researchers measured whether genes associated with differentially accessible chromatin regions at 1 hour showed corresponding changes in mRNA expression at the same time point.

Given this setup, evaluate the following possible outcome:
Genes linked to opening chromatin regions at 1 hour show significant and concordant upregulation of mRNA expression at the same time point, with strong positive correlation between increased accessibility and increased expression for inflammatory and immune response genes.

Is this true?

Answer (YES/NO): NO